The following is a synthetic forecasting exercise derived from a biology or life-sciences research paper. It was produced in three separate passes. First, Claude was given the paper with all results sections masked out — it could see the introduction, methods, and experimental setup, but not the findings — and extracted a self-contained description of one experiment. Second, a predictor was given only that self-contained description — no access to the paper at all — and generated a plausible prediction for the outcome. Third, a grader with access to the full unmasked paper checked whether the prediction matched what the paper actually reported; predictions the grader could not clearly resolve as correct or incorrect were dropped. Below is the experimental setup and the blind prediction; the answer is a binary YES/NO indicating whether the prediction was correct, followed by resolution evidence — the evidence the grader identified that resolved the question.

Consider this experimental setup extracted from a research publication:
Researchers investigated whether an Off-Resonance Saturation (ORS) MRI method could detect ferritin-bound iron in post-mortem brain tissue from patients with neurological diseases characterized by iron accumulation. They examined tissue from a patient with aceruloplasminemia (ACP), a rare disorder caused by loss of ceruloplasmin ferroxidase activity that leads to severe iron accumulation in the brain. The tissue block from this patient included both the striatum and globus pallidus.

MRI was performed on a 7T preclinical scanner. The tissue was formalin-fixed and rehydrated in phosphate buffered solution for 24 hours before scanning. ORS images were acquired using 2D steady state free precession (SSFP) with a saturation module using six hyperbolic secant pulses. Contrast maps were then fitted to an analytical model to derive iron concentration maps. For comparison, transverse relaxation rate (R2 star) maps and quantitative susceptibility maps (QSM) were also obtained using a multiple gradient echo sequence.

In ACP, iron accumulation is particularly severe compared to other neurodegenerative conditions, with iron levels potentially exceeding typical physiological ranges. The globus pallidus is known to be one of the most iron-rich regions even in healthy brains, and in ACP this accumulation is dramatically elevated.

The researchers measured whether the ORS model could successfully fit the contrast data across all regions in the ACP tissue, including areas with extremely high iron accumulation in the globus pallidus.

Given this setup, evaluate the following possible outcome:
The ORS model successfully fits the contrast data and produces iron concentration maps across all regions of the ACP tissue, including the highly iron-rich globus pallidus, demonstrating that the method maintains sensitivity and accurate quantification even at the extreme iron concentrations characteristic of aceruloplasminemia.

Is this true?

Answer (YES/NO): NO